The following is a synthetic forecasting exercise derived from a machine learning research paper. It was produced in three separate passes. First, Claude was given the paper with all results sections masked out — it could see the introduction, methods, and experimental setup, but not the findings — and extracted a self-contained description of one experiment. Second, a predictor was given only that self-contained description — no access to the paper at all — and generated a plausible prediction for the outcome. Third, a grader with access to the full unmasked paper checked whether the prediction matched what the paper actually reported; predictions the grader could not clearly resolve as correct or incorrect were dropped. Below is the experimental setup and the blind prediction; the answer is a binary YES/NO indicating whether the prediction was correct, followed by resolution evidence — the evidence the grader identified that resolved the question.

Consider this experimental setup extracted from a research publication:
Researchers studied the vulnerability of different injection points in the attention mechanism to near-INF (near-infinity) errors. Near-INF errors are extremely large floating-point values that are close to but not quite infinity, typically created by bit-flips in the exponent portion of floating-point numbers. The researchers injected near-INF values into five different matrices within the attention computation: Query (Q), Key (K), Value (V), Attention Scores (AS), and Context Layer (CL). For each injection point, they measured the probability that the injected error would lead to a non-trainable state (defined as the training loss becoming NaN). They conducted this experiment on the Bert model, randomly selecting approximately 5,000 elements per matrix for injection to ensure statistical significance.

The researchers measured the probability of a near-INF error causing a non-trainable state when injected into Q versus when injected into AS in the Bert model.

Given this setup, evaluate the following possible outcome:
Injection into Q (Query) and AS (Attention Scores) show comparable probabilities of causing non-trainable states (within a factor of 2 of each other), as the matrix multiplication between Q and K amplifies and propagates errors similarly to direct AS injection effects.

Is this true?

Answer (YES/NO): NO